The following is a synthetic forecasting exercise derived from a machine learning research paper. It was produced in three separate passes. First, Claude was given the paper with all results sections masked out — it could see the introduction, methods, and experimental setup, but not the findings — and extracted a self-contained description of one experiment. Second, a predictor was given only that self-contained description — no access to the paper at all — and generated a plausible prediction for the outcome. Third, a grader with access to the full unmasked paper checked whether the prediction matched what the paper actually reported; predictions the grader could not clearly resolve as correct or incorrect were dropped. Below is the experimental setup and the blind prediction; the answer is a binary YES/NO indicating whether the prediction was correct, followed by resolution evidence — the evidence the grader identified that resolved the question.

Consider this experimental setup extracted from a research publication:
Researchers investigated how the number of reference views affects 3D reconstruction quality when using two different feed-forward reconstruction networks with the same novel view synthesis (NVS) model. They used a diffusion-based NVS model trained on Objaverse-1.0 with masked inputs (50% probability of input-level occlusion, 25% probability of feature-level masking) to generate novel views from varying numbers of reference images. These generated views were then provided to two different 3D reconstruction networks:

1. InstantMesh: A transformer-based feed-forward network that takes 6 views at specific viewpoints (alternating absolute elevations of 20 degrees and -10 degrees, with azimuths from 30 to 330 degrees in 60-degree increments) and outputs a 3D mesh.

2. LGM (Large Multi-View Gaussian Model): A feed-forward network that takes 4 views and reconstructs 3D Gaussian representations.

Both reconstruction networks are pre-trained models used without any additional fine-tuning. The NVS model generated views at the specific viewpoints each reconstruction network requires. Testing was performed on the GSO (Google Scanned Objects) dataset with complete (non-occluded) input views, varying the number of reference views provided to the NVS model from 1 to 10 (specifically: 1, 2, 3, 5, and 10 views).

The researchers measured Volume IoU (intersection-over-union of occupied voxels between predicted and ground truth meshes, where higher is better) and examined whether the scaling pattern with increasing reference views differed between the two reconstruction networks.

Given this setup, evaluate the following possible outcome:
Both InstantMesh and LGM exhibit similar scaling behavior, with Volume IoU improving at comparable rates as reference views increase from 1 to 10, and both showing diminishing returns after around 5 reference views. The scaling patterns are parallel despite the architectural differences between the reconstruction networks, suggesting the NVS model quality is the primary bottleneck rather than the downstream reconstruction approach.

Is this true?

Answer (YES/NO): NO